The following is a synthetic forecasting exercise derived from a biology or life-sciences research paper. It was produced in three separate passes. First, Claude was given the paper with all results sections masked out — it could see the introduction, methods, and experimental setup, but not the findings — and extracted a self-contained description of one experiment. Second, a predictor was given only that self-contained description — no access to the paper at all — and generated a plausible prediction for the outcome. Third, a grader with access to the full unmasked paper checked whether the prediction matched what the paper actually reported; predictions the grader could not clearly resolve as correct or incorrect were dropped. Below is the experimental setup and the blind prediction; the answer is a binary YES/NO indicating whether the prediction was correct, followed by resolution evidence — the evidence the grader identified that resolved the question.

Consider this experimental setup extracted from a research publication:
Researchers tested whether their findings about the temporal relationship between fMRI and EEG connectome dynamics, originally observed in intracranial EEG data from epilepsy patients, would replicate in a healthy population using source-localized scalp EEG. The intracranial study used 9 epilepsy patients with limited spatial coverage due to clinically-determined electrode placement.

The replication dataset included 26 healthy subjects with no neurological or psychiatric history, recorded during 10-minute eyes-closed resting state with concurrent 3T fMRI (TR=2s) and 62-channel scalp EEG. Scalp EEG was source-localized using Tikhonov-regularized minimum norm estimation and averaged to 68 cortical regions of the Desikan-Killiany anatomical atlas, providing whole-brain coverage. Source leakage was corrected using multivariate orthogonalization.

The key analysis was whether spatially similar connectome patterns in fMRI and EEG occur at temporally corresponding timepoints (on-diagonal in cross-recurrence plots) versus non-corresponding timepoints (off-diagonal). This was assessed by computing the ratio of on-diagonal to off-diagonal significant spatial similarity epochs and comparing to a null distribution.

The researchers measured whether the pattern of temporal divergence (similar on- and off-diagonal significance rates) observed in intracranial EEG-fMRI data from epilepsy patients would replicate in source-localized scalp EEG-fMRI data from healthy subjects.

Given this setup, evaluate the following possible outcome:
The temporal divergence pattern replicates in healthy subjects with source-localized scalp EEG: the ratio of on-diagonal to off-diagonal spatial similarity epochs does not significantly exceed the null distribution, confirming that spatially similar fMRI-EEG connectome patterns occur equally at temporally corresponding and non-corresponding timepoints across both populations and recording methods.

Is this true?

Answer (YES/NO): YES